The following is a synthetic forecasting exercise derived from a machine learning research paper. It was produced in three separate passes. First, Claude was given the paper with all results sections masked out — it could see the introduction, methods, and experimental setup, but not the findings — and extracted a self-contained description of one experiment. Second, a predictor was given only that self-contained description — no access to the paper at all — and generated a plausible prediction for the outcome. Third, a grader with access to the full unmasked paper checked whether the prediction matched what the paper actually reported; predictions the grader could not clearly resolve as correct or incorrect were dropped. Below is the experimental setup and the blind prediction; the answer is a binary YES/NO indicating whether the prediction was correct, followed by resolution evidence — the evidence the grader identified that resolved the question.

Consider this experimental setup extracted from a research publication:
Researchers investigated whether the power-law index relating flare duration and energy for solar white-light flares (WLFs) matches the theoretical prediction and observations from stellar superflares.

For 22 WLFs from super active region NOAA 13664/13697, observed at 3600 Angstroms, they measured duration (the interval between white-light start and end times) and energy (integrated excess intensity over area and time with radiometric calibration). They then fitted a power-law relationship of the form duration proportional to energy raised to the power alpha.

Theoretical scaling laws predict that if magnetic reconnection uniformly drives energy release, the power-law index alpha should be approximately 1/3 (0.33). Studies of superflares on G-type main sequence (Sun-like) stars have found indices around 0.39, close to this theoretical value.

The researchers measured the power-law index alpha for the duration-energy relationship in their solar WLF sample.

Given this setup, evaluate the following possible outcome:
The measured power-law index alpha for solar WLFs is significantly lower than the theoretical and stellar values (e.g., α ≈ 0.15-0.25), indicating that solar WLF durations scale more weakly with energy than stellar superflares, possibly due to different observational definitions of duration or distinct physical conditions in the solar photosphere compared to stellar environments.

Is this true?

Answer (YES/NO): NO